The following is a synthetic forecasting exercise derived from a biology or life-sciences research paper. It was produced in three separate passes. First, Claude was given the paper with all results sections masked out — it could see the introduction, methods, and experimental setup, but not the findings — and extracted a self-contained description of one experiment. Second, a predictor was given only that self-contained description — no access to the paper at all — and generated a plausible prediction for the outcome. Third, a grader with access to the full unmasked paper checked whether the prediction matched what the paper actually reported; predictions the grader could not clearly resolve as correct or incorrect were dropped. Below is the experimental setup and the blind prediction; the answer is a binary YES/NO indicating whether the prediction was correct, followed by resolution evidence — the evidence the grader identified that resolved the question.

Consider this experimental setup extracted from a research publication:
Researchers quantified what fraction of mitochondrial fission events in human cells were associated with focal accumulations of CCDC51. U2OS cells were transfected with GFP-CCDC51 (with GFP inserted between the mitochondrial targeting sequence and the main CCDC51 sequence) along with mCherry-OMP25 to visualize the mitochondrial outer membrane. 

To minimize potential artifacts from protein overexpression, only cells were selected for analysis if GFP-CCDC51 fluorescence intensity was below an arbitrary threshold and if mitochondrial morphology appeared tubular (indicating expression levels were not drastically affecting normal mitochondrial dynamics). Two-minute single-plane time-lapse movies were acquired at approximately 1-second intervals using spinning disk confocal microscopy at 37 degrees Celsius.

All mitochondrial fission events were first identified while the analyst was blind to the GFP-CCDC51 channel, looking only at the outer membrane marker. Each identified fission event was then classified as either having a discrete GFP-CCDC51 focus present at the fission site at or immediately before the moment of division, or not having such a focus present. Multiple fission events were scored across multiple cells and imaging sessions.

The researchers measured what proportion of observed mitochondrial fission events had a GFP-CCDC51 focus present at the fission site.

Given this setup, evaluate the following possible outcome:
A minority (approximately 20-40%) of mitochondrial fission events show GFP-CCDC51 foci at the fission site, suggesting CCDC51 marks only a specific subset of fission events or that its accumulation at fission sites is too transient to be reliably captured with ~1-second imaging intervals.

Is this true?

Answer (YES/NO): YES